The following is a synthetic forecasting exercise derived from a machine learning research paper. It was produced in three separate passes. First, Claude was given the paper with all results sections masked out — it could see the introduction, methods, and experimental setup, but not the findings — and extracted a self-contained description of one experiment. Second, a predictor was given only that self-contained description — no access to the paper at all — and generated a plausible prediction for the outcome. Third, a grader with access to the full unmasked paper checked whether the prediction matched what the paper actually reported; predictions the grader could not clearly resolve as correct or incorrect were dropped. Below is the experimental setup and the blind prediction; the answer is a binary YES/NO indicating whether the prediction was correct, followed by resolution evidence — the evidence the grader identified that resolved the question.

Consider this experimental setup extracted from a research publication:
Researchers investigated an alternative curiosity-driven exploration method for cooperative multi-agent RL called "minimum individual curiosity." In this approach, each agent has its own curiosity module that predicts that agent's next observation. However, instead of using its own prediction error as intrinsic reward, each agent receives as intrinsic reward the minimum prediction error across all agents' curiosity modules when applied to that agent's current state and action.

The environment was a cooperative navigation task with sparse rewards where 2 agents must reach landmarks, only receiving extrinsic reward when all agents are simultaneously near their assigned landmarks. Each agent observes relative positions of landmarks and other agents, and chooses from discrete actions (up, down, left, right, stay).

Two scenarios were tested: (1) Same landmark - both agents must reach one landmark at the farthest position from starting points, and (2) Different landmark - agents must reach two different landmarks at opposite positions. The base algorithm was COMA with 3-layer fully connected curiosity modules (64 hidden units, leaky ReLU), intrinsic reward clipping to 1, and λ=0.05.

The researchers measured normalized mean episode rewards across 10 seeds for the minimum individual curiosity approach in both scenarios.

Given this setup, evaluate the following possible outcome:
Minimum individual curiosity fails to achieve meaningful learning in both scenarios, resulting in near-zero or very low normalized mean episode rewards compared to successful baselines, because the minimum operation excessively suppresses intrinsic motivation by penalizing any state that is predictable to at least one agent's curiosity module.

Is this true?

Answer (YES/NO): NO